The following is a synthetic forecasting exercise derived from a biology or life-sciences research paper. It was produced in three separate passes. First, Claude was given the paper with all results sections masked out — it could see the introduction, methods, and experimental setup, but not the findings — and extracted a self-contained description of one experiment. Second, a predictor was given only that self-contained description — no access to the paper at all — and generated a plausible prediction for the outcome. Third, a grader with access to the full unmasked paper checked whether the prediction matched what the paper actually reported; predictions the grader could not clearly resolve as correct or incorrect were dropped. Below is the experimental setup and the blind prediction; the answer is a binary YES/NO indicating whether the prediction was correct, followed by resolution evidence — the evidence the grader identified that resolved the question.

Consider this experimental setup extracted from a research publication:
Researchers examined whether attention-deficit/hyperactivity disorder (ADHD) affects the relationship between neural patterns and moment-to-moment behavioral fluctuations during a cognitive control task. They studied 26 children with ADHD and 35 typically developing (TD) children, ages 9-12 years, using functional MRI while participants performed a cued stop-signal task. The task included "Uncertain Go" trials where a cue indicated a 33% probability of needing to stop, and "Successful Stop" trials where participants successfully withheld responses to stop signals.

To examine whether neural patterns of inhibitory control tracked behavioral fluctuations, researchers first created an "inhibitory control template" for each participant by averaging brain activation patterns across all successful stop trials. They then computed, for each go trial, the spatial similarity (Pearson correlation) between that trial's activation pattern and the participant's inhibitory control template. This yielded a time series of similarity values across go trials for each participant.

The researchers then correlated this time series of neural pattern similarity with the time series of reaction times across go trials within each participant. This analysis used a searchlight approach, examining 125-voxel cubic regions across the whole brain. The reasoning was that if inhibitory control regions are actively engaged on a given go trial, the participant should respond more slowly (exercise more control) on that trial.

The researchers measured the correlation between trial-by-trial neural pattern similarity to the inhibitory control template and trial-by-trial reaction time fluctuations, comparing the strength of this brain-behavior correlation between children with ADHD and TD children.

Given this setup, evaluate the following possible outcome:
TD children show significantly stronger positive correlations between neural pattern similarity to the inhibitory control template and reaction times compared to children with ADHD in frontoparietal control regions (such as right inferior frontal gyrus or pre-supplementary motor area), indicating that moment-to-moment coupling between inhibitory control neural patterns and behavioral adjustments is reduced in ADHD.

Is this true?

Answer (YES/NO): YES